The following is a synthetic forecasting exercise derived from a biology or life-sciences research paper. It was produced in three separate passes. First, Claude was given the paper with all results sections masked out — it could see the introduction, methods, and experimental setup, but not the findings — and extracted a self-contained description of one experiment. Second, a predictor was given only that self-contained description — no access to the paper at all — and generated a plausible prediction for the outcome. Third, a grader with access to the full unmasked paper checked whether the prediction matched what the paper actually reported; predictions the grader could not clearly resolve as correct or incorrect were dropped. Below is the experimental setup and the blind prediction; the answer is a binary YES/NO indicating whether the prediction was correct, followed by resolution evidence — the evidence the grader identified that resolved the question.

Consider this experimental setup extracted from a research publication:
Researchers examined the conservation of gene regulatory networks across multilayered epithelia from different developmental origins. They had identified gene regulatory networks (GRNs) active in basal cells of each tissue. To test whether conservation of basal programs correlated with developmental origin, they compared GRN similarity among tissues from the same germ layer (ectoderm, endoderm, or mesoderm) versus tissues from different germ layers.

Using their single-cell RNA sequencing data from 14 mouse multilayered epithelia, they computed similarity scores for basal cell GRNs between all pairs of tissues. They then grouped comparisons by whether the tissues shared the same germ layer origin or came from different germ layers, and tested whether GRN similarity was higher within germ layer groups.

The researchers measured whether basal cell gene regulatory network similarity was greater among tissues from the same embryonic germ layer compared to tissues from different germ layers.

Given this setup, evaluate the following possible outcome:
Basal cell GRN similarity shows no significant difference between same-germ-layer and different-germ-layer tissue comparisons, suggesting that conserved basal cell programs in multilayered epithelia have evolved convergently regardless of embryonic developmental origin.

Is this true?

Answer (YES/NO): YES